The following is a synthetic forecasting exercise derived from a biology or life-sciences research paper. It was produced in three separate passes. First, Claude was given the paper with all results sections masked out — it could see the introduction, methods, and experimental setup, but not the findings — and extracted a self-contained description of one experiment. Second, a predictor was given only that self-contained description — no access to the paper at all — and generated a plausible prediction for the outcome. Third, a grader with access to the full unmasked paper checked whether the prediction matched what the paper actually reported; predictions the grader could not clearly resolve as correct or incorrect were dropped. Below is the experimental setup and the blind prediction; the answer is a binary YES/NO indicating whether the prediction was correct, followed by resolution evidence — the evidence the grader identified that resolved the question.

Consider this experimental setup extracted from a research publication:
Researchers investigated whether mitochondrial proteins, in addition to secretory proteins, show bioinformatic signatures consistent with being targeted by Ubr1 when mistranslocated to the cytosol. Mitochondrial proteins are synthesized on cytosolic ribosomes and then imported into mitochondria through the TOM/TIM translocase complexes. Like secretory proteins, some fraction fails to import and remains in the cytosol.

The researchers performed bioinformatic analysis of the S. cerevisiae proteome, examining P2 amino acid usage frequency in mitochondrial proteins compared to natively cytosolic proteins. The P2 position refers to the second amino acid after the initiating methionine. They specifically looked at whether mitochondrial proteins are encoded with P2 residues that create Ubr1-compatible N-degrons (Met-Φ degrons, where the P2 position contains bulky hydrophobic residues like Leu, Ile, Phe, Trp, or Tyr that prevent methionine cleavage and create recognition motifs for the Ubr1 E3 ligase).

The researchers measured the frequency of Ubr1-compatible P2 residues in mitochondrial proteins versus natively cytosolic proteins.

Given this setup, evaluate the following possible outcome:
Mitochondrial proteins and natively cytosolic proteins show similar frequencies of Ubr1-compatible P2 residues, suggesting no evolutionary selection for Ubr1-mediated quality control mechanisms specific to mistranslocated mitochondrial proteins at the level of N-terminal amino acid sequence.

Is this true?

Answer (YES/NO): NO